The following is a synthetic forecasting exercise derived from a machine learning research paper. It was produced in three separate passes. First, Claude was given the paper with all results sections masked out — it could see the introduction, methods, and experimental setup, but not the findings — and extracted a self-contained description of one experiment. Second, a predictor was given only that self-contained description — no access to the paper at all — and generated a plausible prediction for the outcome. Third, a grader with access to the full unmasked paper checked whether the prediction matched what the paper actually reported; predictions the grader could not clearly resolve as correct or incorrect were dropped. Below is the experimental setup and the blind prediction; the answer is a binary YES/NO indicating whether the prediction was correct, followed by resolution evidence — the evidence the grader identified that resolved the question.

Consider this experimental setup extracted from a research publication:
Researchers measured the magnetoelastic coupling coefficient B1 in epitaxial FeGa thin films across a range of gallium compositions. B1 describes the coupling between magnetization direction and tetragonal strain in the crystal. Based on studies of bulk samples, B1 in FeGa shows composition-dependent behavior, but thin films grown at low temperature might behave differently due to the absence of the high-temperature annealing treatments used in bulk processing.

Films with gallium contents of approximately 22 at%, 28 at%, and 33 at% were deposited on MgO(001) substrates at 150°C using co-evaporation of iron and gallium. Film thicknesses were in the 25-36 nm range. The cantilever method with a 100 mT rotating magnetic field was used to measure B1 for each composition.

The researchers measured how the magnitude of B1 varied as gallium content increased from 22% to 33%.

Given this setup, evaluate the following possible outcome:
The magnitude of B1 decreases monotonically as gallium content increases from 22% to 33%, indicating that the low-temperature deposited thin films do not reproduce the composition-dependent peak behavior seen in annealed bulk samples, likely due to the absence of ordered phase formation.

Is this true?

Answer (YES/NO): NO